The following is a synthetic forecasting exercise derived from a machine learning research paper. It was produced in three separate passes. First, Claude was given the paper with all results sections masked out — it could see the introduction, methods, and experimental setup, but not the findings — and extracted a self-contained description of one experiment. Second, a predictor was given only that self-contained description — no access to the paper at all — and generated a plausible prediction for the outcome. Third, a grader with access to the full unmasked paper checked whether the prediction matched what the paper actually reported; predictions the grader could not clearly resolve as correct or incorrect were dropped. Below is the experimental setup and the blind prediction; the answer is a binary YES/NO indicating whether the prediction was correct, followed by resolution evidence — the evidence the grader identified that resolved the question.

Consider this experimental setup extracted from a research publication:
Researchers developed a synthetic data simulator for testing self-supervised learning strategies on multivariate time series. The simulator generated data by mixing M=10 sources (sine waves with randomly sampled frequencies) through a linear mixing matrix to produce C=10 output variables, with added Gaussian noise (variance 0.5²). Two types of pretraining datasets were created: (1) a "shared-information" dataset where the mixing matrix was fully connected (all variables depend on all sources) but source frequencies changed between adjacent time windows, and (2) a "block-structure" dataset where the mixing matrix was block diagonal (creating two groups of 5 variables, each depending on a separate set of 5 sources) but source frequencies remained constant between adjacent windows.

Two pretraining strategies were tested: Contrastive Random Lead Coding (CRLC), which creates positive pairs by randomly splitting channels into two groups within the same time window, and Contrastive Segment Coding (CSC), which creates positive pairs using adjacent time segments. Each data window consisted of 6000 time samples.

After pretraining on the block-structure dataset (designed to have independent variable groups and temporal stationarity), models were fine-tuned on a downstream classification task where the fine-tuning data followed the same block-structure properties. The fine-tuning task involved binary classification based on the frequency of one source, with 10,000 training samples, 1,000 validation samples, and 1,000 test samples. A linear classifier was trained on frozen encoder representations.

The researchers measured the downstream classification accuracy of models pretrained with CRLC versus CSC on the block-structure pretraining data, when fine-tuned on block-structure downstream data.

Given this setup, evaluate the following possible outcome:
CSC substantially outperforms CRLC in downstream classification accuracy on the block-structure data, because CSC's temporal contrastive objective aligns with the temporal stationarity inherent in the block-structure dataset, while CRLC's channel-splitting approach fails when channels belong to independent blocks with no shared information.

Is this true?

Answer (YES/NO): YES